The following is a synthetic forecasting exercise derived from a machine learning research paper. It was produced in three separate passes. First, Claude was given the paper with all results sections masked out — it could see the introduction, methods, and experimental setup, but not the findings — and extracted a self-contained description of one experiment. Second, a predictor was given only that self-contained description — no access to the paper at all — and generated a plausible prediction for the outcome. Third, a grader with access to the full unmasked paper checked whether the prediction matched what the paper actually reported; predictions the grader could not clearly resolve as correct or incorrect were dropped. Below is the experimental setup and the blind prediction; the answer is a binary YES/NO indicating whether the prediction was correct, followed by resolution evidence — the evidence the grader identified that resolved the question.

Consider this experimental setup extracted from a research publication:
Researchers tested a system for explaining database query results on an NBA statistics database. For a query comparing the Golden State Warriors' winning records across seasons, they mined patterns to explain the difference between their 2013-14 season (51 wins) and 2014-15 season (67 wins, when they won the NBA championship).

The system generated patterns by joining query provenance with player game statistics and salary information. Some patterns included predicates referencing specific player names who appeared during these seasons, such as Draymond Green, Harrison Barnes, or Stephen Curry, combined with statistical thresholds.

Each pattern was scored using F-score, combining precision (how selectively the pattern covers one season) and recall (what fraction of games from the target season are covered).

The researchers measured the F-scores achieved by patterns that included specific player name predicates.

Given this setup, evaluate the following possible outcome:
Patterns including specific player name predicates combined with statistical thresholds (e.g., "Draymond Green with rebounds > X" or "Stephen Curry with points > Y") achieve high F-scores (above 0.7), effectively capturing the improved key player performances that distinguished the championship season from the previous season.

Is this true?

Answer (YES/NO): NO